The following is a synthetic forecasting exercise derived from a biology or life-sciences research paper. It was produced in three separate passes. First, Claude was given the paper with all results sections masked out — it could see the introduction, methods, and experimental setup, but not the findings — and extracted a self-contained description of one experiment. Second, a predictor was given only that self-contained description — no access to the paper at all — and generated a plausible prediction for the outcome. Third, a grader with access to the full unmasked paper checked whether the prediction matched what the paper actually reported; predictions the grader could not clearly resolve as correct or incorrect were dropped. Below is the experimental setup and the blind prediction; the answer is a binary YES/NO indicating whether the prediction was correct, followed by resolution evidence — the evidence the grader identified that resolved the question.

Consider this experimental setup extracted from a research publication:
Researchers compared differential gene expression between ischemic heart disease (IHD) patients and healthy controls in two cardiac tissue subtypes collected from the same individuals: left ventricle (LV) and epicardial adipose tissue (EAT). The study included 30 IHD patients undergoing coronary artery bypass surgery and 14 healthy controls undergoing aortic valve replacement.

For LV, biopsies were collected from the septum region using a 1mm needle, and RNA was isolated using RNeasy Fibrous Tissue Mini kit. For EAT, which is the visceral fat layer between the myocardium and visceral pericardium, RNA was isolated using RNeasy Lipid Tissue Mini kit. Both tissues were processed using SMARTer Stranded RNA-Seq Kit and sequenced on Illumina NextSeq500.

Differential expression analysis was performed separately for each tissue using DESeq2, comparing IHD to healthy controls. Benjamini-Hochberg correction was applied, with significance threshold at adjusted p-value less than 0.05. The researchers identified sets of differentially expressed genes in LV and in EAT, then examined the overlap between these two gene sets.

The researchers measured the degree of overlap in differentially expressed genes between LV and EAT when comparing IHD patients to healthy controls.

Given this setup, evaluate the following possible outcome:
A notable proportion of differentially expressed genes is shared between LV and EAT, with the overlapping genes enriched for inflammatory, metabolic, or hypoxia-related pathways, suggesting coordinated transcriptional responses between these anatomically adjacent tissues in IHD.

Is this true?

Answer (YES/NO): YES